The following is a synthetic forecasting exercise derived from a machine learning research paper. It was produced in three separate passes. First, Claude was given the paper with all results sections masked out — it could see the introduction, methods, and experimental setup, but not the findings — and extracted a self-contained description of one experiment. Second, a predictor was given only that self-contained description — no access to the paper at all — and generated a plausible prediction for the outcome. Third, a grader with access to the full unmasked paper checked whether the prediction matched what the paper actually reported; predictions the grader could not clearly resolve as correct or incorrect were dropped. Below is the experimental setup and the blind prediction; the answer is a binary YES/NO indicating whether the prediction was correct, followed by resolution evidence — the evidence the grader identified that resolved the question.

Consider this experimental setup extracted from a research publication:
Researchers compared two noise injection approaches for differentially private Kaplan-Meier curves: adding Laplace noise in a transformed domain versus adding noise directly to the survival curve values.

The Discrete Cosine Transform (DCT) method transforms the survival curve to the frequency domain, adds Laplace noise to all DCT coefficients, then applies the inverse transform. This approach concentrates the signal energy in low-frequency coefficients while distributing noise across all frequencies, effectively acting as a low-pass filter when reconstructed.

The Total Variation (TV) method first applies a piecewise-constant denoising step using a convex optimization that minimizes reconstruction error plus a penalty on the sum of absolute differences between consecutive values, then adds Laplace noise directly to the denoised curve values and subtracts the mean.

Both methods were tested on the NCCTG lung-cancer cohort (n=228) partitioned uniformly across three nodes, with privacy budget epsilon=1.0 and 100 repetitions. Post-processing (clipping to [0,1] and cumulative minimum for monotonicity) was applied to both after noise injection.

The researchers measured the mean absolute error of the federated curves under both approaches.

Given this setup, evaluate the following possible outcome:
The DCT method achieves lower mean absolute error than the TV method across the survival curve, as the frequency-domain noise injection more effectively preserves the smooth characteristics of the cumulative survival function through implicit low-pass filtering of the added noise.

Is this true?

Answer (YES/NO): NO